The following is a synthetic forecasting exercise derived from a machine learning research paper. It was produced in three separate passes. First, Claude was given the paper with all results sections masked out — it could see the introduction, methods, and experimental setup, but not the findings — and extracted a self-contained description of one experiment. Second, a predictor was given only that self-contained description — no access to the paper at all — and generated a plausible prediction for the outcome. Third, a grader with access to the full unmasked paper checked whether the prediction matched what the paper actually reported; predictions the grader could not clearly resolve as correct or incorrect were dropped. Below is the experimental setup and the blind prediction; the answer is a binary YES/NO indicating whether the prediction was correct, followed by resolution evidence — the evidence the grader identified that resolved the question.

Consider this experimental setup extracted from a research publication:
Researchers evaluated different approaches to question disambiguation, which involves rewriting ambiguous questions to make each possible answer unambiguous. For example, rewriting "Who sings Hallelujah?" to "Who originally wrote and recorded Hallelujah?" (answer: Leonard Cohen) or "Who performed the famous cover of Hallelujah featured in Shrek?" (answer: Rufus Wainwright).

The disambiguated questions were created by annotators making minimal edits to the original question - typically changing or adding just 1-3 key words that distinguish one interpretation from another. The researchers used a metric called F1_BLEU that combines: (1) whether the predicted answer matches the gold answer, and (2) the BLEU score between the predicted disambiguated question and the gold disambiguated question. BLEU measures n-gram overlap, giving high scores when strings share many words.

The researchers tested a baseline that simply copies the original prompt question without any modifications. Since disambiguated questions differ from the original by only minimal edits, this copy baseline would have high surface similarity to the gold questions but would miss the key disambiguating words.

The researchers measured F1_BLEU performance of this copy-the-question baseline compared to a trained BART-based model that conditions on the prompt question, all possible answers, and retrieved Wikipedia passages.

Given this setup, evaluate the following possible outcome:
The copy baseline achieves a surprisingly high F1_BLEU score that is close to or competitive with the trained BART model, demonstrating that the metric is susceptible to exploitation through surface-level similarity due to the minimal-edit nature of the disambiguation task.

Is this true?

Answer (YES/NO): YES